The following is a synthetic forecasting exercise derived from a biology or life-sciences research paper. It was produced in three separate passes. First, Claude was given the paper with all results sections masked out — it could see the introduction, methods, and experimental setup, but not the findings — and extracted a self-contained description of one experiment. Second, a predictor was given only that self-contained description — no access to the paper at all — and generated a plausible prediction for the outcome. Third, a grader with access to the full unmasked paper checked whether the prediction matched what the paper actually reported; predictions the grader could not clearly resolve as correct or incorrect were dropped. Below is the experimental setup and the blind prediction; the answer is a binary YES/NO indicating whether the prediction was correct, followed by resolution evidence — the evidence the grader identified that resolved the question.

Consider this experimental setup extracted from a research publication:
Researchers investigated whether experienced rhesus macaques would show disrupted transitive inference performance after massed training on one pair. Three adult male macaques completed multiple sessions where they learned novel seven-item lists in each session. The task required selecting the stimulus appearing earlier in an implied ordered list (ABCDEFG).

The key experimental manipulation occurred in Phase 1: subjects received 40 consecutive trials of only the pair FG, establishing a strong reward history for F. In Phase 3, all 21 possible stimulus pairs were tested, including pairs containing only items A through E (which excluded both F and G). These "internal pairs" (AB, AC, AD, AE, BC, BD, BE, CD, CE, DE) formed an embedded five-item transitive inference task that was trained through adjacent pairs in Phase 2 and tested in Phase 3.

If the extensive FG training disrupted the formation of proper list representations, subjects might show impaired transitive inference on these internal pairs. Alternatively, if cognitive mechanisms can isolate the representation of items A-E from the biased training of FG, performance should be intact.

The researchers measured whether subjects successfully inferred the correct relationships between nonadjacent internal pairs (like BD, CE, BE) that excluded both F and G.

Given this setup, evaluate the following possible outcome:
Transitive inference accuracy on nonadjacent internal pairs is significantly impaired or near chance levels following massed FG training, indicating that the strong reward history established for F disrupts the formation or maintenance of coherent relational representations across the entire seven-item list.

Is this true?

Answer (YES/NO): NO